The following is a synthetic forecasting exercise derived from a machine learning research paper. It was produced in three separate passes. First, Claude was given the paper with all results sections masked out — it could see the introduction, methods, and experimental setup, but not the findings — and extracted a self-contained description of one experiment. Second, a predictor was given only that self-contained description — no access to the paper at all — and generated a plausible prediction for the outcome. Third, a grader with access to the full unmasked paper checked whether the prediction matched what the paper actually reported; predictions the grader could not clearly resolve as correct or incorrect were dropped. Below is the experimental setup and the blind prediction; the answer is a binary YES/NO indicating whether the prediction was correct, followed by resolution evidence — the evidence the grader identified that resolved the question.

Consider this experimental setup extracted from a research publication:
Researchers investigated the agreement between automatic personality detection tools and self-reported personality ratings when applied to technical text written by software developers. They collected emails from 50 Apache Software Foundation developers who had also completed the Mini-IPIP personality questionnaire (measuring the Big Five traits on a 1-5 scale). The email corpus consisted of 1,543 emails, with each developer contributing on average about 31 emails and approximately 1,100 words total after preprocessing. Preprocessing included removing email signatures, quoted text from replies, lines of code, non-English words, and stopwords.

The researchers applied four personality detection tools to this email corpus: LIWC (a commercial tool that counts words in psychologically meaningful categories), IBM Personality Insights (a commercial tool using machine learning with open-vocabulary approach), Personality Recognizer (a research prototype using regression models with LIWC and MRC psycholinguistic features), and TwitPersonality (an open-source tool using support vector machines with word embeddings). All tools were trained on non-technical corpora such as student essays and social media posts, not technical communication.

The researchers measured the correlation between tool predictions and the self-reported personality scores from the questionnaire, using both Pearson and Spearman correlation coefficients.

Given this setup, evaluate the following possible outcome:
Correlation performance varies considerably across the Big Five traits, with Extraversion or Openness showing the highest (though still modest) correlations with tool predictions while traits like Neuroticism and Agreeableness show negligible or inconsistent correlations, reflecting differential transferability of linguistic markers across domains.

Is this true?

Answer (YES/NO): NO